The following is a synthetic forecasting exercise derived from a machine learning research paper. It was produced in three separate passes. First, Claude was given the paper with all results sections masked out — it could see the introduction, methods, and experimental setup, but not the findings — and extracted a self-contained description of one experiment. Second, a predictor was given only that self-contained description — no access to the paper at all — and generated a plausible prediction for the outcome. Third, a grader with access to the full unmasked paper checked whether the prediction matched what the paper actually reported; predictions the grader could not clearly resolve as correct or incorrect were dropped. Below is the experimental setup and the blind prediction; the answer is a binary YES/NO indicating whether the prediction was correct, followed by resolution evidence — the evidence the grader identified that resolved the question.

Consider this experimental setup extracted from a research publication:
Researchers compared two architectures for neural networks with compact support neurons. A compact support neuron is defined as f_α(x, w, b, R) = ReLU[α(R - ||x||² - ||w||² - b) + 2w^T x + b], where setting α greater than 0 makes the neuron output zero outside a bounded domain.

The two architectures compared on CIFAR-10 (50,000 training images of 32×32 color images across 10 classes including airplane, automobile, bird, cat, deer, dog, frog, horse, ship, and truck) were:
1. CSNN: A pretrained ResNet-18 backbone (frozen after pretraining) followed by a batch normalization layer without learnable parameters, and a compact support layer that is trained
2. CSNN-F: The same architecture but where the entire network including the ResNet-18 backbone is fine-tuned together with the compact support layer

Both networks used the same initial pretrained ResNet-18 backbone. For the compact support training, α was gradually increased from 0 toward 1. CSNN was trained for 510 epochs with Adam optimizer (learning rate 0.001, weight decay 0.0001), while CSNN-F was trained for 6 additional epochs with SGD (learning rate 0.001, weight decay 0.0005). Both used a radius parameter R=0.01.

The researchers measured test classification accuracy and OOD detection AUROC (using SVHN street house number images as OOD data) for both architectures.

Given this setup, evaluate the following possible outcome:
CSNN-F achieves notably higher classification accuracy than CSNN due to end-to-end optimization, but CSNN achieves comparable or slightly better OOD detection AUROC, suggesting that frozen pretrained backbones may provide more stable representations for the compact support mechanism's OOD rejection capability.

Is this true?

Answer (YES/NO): YES